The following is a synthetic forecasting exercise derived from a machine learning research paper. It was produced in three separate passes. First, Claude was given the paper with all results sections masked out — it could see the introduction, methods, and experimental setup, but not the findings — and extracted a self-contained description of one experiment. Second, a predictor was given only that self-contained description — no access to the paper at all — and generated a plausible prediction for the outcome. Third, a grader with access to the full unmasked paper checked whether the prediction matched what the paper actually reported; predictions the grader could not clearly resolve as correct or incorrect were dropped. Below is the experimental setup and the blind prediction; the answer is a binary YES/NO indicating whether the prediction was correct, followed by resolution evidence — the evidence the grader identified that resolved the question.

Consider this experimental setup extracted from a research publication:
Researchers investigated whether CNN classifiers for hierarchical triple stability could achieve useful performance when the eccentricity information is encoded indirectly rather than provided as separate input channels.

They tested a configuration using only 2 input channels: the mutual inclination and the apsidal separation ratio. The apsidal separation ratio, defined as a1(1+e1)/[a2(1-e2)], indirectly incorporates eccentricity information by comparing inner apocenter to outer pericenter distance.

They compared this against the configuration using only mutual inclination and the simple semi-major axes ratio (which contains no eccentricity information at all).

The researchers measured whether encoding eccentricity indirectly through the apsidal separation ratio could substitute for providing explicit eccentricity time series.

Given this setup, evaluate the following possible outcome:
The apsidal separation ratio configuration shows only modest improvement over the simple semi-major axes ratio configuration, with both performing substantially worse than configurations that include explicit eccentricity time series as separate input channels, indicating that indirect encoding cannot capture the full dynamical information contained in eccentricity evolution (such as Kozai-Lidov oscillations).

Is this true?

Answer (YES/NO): YES